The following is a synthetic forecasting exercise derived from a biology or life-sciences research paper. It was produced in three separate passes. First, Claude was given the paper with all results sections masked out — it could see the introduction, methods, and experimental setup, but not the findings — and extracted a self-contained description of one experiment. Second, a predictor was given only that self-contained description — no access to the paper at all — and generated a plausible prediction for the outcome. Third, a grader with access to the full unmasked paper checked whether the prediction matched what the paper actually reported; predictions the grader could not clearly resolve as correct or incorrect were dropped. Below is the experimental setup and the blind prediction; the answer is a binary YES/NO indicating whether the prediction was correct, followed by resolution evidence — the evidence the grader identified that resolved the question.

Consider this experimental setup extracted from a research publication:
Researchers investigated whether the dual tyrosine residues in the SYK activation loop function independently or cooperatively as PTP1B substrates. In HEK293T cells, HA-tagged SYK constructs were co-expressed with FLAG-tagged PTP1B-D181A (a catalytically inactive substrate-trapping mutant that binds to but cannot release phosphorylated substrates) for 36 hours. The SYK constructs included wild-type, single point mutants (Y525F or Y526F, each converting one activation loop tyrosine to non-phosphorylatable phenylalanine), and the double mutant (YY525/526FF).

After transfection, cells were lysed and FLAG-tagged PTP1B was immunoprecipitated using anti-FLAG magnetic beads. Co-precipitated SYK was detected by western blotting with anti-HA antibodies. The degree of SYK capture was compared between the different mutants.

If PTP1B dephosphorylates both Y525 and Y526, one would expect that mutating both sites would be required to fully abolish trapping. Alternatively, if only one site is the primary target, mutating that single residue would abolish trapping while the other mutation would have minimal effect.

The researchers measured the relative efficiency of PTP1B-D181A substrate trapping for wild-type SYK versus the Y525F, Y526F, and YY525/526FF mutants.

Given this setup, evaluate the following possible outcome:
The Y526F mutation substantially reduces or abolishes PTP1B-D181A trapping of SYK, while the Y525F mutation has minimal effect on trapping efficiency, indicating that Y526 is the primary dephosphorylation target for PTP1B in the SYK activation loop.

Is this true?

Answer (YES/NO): NO